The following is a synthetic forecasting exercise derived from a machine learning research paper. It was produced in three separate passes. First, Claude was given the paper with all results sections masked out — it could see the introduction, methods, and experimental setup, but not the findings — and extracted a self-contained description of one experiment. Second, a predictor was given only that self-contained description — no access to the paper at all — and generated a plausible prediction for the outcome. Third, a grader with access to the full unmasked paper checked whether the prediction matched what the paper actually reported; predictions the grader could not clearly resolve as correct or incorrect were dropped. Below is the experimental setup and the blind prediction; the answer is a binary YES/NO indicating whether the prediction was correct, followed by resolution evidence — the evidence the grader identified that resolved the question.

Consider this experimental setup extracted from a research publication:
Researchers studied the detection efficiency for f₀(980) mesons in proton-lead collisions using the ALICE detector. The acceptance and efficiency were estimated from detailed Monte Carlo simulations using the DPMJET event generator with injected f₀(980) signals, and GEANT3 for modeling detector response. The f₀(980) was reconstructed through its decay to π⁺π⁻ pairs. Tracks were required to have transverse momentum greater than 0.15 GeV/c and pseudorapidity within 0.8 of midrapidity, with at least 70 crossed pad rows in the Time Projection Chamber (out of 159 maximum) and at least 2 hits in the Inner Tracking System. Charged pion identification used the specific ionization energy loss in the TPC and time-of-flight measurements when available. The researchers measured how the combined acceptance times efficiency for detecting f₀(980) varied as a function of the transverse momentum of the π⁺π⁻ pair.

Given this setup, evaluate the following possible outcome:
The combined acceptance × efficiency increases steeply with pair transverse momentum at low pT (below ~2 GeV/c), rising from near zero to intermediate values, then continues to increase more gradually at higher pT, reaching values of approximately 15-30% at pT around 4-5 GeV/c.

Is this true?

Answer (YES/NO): NO